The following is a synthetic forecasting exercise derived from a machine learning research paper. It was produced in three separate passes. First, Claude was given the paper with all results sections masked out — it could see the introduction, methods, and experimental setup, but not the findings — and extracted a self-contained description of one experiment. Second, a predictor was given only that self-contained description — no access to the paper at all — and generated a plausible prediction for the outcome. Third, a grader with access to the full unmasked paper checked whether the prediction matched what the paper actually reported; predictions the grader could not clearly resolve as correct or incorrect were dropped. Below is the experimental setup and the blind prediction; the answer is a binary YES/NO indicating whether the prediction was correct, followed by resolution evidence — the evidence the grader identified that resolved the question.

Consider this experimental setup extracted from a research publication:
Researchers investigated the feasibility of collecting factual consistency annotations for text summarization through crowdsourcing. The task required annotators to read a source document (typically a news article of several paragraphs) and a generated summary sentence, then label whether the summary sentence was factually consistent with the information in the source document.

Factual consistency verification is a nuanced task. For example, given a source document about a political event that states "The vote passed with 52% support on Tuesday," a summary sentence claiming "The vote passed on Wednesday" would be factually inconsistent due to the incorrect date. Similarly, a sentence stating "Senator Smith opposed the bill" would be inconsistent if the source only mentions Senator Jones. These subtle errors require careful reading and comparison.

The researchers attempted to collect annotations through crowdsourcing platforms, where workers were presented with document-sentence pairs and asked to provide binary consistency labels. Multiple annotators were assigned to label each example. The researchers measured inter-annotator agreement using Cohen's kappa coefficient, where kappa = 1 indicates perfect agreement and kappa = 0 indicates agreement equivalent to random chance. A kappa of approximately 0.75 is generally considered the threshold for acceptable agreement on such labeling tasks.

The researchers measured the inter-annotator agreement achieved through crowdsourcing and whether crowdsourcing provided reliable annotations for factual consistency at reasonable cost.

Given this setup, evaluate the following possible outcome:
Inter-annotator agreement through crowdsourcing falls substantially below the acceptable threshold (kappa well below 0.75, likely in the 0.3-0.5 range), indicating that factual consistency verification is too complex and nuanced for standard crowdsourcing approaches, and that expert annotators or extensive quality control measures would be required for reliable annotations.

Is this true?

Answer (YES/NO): YES